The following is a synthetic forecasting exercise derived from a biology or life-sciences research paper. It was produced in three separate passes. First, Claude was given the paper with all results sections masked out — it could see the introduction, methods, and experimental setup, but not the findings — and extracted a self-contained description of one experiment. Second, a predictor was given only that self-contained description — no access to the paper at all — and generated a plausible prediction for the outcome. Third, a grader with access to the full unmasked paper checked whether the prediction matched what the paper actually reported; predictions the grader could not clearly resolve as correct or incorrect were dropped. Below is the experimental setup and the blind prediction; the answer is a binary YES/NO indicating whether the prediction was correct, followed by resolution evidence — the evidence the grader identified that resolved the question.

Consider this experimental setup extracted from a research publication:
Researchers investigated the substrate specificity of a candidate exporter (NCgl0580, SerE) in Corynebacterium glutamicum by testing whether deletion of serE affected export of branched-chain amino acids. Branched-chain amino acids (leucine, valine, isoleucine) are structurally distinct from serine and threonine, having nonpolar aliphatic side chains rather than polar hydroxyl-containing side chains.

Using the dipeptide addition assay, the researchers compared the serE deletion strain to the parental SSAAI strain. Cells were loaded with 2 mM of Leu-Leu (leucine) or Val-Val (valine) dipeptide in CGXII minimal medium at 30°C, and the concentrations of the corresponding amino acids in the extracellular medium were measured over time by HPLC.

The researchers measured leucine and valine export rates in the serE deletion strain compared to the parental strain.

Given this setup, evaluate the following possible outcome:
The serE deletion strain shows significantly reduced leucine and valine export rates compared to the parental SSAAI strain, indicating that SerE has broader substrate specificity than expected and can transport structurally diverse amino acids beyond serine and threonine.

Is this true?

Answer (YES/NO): NO